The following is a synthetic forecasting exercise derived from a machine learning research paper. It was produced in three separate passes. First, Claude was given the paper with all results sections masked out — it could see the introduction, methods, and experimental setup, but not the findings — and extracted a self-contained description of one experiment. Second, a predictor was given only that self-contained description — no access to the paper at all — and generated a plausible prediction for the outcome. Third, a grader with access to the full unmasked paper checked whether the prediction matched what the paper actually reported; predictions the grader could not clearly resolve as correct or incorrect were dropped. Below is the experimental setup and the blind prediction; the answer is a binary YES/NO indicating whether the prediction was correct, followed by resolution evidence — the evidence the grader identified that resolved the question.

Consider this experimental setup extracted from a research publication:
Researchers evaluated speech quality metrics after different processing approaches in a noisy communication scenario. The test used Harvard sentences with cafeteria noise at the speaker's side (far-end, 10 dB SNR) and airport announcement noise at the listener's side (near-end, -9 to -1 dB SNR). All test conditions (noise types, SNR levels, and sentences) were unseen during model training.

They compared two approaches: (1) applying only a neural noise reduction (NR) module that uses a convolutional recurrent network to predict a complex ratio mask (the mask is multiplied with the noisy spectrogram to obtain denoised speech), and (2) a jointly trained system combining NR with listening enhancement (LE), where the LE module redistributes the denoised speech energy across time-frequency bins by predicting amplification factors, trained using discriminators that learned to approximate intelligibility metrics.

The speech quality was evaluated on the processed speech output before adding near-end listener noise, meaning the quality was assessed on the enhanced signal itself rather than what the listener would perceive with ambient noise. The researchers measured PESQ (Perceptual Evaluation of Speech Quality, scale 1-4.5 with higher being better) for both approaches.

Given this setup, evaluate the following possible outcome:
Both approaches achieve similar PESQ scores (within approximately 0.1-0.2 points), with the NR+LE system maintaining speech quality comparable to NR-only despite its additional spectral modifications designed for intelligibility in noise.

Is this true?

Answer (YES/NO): NO